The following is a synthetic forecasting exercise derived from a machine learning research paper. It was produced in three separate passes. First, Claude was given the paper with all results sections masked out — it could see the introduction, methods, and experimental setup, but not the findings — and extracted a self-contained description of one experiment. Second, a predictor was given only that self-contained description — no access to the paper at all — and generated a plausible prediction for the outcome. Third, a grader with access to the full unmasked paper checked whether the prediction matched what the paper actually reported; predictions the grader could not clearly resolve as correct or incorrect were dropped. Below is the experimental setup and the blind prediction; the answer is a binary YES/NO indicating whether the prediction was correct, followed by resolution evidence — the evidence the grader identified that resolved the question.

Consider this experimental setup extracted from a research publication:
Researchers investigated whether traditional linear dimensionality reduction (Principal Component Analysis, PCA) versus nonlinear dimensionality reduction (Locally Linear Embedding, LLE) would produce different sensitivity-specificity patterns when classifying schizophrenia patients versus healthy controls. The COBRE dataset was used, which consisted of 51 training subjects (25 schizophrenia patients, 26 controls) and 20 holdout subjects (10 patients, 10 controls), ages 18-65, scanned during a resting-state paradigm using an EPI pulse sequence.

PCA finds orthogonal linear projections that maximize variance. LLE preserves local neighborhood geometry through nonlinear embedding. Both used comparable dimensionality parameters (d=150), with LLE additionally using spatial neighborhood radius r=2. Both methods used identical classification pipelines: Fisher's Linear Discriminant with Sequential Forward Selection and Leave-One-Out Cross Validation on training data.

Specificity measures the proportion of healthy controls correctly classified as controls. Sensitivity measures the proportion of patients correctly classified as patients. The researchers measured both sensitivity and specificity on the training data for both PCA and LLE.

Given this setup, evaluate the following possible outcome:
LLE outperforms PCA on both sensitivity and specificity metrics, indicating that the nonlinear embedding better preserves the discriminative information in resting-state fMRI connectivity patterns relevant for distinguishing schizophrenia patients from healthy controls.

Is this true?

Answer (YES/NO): NO